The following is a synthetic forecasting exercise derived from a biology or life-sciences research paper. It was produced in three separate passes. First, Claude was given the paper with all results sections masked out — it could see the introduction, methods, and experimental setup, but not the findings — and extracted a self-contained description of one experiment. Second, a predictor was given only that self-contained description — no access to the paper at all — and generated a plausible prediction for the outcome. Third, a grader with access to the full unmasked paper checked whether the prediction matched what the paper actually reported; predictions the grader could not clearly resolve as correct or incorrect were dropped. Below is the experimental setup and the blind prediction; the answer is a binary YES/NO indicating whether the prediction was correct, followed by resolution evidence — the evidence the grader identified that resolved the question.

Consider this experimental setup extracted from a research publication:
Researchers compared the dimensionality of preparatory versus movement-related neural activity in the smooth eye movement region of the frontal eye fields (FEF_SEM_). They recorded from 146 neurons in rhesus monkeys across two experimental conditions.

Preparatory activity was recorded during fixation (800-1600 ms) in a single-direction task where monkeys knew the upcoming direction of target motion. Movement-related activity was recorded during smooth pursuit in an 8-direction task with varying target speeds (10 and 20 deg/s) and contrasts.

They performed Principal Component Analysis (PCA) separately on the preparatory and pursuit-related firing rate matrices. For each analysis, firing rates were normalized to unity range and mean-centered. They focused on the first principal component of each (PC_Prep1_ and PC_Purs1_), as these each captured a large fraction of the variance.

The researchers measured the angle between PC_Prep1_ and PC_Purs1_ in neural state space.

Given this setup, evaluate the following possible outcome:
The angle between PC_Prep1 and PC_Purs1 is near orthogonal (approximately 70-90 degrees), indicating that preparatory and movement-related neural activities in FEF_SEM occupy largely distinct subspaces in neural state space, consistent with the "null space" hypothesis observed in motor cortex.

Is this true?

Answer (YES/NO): NO